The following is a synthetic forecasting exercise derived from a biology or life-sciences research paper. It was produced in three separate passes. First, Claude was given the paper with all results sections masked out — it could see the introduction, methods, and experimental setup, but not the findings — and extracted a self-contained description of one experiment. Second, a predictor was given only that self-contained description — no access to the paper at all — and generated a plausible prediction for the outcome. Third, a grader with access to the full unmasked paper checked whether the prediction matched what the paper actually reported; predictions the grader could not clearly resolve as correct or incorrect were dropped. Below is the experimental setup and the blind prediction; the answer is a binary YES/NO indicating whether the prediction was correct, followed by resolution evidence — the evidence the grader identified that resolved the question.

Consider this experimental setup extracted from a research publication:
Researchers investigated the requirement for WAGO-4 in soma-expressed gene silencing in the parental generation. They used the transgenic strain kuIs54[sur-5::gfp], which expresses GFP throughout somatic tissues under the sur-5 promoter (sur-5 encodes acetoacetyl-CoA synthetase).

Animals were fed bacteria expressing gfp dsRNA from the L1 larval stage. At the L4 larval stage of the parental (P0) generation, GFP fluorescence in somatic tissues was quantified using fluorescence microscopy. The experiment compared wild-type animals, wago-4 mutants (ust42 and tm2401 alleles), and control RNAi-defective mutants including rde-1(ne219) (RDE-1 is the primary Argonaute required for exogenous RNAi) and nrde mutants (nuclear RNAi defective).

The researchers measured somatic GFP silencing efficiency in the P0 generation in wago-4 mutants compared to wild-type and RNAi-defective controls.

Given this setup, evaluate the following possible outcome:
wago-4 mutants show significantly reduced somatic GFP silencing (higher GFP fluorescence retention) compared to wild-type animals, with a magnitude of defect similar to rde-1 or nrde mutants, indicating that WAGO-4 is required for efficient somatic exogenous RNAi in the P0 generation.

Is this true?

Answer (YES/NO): NO